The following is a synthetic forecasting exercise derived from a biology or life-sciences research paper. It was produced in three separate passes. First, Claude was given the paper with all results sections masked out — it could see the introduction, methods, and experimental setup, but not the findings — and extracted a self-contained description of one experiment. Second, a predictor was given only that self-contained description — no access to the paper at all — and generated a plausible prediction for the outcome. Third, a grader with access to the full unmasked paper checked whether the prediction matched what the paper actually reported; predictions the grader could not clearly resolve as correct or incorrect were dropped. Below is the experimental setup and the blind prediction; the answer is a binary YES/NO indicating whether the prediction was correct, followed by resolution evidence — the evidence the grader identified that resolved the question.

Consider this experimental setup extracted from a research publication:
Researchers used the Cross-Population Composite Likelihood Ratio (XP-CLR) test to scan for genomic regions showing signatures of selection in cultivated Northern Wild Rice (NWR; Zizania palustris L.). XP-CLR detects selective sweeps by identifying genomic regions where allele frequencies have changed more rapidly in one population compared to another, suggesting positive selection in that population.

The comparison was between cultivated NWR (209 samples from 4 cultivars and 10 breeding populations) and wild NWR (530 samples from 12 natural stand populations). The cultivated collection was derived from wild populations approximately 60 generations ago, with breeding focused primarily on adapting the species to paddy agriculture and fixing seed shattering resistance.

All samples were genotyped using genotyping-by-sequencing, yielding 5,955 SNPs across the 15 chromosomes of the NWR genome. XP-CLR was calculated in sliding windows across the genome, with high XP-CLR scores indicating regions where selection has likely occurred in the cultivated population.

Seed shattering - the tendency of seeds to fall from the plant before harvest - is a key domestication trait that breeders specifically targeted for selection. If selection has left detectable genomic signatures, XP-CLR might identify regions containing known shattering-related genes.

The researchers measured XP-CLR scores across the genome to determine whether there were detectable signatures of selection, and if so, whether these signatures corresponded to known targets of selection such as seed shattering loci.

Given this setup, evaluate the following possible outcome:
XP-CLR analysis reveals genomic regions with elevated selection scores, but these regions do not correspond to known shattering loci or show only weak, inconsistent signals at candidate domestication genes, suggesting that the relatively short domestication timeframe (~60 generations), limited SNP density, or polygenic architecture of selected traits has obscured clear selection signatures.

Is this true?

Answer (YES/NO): NO